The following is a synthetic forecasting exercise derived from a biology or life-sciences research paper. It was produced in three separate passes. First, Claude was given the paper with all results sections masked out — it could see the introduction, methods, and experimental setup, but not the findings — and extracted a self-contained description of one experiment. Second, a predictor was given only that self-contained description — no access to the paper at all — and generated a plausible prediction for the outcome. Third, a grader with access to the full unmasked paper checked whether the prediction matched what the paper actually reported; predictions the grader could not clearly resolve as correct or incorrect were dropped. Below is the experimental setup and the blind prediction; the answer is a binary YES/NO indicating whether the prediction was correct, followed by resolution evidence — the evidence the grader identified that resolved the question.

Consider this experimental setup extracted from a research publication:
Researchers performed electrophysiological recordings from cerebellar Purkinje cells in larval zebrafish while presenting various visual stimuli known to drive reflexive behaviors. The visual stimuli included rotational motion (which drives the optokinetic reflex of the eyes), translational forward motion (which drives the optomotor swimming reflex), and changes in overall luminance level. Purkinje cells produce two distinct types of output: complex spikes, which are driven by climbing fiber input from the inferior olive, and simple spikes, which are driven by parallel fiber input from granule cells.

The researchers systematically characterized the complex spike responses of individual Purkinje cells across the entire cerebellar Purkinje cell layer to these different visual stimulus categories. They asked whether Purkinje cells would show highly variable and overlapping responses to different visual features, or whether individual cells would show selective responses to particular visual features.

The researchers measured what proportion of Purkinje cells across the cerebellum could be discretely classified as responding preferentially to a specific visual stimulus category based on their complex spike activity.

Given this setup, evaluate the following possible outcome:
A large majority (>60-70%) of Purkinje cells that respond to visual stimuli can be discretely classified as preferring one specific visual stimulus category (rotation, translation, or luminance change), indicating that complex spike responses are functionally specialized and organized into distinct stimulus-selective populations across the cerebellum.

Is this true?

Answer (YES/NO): YES